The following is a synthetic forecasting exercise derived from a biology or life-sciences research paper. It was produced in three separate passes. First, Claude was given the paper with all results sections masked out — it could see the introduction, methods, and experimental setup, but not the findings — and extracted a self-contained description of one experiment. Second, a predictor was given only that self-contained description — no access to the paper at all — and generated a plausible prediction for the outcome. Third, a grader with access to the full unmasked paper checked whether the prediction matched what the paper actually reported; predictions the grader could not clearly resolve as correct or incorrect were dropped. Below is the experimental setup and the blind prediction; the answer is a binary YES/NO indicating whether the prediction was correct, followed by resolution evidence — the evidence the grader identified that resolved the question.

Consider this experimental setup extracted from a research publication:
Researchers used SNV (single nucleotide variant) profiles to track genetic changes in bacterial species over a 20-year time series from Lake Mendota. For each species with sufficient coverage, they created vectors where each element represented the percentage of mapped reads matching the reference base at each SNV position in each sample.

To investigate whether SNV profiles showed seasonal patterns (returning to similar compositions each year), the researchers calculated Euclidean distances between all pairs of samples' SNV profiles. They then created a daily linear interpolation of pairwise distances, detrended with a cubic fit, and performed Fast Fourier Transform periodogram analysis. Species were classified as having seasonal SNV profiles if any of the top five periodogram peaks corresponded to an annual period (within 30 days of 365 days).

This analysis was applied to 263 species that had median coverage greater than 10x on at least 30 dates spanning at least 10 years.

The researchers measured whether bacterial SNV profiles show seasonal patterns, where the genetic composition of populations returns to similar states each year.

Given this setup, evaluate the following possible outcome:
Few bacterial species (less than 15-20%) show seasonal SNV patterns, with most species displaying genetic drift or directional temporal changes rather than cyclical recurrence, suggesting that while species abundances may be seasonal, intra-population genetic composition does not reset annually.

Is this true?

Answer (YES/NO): NO